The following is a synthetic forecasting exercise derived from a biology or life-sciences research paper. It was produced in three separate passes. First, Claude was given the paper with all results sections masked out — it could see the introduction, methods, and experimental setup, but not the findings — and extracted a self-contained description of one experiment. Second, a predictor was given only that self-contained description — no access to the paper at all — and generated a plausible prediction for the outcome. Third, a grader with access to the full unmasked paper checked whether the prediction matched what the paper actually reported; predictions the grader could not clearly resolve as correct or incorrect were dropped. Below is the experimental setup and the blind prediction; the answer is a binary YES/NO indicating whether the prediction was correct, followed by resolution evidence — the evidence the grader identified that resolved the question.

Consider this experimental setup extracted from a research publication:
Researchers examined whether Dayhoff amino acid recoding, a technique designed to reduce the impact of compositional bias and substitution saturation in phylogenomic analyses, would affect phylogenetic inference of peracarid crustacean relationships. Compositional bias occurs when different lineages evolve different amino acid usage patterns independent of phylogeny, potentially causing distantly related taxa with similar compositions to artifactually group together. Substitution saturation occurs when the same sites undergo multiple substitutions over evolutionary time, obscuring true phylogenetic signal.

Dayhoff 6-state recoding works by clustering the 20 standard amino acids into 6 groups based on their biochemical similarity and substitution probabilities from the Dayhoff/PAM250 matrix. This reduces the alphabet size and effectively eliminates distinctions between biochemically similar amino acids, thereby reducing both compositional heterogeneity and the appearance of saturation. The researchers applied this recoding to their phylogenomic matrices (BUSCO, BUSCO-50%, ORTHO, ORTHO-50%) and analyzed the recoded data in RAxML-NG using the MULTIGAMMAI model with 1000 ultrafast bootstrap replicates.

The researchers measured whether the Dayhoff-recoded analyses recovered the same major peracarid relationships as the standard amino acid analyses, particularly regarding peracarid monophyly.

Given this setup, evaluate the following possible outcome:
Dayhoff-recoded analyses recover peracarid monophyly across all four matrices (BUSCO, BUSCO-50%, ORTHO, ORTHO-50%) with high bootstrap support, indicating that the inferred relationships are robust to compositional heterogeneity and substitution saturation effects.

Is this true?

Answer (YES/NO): YES